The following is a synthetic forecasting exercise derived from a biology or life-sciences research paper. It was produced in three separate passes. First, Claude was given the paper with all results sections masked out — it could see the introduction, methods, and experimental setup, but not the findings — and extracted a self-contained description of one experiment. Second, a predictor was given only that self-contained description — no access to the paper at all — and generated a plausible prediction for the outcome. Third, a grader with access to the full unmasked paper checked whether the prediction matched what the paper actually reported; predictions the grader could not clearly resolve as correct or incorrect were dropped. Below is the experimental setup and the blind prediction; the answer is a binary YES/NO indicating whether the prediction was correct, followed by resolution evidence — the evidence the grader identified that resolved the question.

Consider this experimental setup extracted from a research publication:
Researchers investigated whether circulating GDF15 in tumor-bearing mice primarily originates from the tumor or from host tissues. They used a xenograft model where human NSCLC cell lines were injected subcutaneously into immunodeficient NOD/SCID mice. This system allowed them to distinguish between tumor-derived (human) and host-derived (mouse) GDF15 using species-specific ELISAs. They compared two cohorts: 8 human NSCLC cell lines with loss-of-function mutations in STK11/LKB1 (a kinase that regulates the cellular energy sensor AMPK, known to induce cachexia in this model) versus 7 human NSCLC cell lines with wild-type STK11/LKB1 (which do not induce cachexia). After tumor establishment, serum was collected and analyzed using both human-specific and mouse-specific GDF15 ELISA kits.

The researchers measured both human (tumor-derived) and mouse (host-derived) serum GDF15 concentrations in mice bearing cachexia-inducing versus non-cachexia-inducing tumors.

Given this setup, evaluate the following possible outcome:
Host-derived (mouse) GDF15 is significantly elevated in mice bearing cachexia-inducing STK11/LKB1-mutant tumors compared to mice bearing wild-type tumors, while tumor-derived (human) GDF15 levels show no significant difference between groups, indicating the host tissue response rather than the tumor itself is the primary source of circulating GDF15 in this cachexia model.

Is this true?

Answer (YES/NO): NO